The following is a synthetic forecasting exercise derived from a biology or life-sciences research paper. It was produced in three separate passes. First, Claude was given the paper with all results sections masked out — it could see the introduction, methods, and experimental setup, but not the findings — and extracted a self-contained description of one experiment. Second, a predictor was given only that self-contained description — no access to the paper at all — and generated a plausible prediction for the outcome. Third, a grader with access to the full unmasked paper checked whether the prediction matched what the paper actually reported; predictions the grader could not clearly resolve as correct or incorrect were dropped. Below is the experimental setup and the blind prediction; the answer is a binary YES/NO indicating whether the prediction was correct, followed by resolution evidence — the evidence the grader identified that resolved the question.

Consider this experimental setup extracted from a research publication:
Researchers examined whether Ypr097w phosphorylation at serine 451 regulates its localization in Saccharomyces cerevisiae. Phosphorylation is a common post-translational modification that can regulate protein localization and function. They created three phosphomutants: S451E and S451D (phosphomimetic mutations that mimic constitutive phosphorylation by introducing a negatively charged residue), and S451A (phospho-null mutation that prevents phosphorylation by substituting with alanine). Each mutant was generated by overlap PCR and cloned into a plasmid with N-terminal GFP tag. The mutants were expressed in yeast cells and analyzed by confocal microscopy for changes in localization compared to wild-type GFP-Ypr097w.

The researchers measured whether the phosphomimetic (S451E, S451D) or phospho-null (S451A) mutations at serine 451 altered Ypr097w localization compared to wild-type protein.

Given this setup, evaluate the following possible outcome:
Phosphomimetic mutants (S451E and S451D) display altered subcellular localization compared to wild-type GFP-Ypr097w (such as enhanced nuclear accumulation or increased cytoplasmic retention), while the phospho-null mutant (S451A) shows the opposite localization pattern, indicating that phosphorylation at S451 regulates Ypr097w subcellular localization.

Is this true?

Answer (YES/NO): NO